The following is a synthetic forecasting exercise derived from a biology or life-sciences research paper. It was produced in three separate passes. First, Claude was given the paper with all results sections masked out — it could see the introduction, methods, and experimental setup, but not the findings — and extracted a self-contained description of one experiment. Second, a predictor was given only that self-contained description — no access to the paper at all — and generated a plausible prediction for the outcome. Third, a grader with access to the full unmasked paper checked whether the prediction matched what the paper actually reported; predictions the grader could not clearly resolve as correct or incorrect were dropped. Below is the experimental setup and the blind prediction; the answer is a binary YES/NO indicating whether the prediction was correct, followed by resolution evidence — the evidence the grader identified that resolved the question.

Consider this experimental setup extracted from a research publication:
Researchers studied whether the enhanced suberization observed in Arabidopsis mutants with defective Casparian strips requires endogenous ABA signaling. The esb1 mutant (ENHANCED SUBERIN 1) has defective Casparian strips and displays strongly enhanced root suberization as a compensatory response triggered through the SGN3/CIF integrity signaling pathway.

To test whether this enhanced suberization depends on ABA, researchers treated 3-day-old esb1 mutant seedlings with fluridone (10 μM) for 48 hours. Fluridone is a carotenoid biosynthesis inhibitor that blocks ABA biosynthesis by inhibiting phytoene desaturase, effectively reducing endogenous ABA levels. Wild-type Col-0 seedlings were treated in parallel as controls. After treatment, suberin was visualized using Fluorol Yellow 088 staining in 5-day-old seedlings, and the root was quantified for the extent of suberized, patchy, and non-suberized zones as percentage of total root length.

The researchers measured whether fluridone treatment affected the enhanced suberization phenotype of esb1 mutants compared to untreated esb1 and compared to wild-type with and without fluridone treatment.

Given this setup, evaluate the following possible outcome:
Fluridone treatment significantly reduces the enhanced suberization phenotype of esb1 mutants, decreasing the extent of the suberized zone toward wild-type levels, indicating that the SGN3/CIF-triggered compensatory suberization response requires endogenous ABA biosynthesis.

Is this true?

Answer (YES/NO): NO